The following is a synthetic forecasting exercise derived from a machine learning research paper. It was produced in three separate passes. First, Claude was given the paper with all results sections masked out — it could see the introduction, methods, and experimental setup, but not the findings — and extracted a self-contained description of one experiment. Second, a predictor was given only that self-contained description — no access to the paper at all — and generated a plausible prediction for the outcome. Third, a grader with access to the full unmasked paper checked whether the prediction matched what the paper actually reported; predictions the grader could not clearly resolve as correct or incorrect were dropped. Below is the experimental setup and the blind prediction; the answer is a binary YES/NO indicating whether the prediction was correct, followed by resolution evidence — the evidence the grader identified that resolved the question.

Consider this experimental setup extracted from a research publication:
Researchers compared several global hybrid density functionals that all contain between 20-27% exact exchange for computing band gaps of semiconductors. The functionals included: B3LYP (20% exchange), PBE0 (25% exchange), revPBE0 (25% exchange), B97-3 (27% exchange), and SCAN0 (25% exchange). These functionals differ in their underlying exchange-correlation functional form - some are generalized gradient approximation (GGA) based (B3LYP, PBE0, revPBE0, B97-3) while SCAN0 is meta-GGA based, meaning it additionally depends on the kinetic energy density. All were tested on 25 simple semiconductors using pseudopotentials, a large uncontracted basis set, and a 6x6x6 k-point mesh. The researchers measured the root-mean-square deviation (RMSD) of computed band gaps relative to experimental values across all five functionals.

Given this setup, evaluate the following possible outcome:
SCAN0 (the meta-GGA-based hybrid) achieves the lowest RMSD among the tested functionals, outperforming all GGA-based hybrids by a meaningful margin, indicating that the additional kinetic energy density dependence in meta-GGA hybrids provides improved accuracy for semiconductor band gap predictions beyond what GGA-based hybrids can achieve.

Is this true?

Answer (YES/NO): NO